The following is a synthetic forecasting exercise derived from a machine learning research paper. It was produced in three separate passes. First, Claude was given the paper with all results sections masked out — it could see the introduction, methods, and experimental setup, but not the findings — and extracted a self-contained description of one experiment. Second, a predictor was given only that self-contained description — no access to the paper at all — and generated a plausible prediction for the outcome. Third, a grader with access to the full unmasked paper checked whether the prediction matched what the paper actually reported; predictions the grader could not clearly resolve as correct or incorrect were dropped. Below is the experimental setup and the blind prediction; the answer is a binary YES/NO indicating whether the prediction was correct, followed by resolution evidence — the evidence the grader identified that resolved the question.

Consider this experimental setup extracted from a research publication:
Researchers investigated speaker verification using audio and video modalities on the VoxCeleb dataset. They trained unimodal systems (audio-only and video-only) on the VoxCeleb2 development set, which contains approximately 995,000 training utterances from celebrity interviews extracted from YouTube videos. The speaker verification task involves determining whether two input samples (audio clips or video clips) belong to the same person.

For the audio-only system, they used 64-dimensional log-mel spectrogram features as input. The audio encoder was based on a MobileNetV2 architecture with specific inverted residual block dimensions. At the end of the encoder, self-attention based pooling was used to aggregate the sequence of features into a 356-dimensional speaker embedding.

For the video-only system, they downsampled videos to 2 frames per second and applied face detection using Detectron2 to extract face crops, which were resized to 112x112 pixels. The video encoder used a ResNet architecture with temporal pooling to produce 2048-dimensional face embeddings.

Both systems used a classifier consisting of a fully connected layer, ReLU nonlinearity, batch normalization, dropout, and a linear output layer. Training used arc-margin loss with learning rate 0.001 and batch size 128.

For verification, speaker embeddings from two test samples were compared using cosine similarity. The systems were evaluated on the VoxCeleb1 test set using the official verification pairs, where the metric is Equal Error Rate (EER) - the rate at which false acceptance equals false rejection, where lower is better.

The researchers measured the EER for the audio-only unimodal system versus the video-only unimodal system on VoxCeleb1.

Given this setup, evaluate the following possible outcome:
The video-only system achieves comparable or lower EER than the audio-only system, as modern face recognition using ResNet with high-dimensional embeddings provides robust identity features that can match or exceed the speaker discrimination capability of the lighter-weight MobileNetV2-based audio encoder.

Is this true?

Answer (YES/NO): NO